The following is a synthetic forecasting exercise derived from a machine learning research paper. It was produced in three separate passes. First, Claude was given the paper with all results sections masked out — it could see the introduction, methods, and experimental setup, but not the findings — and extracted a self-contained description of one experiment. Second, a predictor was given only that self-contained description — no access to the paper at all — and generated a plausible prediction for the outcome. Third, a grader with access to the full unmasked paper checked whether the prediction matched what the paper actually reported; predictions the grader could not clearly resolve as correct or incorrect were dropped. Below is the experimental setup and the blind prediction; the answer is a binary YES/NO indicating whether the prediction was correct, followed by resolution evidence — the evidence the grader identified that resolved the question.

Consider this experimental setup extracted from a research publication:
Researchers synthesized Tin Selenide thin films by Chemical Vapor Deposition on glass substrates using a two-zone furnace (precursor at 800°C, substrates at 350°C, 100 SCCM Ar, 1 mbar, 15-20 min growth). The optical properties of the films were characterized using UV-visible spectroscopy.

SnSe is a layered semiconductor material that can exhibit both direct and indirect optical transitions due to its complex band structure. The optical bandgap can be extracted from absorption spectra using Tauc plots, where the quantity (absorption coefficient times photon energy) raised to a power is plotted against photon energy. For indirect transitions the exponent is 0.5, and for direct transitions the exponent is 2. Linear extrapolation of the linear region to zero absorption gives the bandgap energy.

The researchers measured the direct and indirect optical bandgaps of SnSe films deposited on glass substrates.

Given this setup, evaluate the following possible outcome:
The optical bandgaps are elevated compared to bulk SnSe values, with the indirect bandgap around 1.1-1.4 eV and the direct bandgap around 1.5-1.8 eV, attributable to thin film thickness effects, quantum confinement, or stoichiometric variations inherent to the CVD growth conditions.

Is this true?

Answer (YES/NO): NO